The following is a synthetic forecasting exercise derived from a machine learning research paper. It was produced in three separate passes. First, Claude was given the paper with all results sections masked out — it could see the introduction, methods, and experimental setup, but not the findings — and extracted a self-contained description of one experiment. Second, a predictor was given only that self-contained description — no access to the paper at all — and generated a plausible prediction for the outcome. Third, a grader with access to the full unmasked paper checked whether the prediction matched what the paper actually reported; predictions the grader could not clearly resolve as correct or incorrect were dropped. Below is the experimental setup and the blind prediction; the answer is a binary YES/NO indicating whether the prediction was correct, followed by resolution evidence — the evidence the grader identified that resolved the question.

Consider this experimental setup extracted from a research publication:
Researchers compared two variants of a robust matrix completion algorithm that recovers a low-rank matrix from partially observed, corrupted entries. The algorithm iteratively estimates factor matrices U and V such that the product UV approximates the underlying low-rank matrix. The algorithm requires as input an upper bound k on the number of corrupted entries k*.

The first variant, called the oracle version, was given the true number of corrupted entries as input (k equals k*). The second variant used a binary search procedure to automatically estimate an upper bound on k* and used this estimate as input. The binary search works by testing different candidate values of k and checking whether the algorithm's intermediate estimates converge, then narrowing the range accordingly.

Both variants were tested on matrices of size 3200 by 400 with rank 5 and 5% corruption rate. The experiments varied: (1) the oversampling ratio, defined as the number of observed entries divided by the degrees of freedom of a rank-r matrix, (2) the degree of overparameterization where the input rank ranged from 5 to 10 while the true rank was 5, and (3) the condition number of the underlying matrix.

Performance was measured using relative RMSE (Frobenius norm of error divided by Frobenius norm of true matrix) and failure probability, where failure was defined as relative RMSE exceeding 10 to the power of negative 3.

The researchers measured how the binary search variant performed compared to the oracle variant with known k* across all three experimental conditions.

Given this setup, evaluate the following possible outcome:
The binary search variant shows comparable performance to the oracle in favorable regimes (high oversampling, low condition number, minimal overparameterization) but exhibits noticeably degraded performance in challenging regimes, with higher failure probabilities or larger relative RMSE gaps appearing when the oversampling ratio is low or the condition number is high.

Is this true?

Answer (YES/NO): NO